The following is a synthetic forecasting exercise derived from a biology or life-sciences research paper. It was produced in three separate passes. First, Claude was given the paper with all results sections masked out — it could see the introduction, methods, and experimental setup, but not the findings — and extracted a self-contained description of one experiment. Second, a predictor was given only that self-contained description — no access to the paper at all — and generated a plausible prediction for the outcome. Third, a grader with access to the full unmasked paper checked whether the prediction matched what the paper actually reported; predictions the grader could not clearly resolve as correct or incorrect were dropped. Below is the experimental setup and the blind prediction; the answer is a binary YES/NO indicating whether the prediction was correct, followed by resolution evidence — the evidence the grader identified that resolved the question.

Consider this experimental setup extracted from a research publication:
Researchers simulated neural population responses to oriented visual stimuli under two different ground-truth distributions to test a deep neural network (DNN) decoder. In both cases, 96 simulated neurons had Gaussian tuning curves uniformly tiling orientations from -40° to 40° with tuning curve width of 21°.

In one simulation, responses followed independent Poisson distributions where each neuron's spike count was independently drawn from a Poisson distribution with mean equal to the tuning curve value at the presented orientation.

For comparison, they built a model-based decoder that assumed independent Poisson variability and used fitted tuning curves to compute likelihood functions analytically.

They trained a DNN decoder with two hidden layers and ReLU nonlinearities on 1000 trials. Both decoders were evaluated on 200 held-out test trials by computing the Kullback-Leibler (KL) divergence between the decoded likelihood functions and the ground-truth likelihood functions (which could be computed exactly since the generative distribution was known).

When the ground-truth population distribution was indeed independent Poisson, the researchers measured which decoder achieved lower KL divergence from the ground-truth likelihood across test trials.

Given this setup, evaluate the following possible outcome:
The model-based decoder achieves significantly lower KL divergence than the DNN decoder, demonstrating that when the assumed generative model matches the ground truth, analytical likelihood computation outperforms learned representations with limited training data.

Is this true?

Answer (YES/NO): YES